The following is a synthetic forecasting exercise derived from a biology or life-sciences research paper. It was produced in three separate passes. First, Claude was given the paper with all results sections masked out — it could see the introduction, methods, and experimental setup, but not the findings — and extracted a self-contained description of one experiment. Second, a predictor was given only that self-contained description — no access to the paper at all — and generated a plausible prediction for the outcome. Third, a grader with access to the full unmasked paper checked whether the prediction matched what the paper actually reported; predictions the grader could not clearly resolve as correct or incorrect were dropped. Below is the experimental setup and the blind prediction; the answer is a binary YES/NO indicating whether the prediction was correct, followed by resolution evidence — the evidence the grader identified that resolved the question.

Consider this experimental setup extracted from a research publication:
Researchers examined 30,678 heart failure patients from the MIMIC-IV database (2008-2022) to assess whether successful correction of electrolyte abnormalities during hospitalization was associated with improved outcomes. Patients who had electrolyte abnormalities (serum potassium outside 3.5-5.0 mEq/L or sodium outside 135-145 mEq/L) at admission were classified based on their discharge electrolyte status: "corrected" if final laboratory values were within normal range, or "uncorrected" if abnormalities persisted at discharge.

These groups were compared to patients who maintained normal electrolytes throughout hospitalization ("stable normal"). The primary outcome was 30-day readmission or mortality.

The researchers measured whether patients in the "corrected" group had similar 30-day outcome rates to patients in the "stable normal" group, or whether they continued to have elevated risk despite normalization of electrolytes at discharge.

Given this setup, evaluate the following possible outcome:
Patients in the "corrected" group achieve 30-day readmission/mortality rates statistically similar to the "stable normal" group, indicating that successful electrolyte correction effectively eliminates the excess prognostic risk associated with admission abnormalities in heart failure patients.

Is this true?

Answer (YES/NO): NO